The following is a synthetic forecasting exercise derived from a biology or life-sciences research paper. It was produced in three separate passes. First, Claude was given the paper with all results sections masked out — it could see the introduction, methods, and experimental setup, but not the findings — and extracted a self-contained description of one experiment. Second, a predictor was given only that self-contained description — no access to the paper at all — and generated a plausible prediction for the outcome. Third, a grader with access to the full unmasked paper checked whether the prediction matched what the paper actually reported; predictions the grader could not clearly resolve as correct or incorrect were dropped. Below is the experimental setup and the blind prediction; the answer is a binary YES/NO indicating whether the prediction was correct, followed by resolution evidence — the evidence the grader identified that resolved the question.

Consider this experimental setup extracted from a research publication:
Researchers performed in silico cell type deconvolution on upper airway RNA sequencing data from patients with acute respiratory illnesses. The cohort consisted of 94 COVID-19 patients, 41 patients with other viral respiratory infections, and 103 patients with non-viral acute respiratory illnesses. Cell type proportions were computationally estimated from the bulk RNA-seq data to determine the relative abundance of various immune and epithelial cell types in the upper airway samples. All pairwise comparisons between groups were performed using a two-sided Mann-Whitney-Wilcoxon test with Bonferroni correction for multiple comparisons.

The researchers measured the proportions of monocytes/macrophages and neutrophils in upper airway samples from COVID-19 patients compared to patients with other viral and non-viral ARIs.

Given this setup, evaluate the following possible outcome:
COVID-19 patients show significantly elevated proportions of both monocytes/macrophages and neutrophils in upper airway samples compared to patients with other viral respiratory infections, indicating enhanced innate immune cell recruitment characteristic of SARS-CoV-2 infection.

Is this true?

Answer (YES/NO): NO